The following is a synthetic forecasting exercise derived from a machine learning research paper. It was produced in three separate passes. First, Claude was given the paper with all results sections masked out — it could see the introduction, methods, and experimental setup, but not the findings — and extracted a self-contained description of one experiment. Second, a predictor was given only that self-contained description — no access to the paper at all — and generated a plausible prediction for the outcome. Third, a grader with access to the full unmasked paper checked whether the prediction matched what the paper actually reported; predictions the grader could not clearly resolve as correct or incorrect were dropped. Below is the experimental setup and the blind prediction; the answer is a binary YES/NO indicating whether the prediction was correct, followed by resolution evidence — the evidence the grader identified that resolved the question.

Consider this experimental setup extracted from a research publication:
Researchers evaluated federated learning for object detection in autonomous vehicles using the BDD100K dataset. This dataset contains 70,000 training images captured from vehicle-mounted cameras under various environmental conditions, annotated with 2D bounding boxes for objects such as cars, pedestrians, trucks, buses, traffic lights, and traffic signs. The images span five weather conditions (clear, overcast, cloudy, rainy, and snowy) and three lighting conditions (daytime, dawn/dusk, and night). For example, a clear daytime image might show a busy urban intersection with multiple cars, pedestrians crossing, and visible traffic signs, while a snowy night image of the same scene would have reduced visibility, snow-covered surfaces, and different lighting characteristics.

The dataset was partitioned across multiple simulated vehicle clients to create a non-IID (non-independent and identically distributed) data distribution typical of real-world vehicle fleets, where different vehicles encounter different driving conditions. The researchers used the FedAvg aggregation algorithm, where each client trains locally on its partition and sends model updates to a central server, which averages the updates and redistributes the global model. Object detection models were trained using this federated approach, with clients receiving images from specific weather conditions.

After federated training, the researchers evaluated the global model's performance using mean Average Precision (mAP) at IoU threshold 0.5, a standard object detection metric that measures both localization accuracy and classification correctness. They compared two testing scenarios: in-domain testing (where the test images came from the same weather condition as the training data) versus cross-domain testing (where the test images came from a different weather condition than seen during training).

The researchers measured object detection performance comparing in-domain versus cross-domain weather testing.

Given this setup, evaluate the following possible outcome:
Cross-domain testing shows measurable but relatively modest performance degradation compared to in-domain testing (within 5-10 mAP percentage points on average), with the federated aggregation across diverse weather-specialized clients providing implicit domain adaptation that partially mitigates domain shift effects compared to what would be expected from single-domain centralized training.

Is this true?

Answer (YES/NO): NO